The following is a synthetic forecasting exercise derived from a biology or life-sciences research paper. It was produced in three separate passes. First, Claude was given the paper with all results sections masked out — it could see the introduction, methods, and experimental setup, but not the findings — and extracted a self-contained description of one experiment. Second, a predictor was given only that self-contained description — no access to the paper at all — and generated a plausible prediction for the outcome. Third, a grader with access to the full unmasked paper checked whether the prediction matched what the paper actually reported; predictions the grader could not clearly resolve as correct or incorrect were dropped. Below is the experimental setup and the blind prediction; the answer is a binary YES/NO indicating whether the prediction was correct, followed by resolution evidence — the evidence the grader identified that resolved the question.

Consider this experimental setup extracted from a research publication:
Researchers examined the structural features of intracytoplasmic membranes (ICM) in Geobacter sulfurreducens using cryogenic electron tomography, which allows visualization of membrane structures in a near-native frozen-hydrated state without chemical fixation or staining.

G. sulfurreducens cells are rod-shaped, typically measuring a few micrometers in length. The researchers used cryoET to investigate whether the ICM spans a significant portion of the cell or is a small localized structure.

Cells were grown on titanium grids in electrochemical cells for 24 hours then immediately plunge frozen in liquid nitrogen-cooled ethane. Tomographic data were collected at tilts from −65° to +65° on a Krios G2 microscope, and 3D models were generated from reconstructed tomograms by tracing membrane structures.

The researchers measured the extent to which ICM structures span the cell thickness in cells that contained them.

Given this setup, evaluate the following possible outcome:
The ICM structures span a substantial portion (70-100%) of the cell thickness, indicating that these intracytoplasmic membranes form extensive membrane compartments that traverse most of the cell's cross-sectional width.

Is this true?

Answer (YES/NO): YES